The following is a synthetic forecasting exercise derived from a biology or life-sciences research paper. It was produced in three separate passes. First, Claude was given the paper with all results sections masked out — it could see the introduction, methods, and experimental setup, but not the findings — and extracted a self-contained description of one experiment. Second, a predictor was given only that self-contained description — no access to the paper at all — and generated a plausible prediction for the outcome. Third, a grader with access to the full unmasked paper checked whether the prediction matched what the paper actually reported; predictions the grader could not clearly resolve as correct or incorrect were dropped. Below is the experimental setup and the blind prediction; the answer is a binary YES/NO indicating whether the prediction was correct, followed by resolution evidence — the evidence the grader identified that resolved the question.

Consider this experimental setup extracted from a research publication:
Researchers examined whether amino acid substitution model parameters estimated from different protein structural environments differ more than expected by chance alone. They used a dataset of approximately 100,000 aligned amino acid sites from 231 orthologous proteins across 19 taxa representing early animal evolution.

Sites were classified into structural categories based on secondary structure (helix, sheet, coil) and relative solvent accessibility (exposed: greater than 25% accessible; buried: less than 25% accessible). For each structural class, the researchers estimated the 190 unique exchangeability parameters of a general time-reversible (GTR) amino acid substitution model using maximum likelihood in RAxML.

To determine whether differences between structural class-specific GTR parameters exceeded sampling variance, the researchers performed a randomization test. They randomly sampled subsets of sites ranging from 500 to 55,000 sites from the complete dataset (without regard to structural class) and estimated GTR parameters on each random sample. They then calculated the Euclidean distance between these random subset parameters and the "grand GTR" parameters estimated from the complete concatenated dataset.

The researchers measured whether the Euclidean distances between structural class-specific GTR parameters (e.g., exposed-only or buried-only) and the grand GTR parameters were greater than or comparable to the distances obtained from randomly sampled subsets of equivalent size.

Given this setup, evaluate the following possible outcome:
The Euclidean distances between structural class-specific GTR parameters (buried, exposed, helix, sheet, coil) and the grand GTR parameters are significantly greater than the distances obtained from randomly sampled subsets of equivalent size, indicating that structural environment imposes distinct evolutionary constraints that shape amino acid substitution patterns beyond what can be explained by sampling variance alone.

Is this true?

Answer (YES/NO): YES